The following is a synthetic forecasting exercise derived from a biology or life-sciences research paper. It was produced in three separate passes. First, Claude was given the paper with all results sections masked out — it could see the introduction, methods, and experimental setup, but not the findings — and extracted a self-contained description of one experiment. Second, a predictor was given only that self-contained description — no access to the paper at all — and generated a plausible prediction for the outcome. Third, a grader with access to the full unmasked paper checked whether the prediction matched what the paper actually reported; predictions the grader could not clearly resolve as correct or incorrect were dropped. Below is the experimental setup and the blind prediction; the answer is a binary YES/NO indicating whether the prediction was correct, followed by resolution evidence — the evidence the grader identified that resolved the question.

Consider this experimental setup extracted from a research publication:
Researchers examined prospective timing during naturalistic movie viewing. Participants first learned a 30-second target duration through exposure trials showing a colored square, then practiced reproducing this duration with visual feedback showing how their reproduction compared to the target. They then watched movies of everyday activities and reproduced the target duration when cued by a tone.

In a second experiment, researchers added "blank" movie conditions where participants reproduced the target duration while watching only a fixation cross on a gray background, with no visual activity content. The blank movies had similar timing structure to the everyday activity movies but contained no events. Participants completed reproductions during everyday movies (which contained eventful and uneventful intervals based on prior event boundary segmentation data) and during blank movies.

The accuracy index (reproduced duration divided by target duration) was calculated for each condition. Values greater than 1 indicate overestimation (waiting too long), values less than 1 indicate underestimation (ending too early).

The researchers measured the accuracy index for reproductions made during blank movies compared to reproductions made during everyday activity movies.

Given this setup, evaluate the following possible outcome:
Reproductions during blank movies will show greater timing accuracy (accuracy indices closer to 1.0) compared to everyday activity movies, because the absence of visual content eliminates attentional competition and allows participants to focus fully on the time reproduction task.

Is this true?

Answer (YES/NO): NO